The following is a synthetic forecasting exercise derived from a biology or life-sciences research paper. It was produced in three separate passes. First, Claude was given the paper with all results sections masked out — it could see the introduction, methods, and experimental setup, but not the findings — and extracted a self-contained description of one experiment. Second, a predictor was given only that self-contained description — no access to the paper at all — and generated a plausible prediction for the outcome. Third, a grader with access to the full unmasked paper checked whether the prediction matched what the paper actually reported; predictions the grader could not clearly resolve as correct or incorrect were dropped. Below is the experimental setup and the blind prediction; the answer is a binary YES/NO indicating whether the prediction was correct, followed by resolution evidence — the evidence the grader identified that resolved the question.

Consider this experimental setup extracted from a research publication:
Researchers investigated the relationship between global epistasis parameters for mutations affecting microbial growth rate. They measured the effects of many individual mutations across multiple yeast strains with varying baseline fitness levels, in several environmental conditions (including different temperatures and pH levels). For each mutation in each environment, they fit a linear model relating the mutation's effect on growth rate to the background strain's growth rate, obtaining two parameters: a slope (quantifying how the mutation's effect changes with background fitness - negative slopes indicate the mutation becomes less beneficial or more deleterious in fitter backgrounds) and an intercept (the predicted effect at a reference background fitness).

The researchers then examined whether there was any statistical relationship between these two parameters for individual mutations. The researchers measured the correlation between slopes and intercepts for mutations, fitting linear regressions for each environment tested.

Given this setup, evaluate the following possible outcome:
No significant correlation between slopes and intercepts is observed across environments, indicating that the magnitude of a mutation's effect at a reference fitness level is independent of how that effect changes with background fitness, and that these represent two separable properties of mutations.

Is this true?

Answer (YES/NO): NO